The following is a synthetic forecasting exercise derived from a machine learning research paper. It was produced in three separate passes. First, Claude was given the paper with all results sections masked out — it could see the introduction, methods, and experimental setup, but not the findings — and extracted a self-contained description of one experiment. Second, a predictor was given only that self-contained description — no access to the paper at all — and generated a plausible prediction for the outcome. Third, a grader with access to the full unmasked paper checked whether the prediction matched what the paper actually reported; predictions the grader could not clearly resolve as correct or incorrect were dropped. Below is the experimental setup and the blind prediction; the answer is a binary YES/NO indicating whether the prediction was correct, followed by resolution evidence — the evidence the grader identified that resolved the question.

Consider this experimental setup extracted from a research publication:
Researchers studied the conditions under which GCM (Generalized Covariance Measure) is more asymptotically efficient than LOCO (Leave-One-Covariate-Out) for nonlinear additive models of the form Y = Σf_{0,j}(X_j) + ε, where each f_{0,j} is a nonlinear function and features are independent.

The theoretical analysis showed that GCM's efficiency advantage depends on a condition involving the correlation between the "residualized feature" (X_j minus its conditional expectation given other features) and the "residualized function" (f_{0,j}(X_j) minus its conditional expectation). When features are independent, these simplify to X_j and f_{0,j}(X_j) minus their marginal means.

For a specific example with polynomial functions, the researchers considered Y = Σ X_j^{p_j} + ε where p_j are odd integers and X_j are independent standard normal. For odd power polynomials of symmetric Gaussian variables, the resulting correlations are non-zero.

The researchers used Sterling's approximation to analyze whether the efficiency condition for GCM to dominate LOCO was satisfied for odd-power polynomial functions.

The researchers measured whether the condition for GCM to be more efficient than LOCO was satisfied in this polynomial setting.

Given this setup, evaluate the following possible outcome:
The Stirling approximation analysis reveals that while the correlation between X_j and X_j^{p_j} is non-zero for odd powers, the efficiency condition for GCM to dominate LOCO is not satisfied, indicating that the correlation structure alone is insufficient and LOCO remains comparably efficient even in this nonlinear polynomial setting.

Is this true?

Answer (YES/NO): NO